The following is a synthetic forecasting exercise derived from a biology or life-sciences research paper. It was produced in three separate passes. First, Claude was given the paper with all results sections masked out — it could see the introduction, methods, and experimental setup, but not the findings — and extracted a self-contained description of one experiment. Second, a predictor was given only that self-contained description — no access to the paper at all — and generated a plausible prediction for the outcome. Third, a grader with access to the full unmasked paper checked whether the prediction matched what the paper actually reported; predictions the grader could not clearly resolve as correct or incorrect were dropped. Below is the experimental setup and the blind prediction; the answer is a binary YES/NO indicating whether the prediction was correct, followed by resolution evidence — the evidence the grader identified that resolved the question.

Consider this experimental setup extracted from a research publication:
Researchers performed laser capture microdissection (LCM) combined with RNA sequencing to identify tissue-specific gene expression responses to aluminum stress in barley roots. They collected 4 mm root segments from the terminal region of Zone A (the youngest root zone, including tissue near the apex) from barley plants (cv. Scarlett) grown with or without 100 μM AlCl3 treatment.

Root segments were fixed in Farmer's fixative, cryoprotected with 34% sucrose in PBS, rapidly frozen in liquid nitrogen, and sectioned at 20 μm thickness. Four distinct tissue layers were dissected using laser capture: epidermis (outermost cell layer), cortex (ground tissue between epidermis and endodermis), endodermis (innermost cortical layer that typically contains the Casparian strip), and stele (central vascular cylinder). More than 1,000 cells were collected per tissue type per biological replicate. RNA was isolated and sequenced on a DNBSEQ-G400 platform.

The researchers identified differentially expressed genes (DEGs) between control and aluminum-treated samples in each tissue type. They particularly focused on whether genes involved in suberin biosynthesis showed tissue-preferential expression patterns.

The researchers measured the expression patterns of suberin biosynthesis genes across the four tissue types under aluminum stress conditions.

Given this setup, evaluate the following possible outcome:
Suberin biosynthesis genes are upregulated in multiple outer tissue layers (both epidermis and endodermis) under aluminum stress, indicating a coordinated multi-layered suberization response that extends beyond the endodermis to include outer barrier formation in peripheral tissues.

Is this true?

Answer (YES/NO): NO